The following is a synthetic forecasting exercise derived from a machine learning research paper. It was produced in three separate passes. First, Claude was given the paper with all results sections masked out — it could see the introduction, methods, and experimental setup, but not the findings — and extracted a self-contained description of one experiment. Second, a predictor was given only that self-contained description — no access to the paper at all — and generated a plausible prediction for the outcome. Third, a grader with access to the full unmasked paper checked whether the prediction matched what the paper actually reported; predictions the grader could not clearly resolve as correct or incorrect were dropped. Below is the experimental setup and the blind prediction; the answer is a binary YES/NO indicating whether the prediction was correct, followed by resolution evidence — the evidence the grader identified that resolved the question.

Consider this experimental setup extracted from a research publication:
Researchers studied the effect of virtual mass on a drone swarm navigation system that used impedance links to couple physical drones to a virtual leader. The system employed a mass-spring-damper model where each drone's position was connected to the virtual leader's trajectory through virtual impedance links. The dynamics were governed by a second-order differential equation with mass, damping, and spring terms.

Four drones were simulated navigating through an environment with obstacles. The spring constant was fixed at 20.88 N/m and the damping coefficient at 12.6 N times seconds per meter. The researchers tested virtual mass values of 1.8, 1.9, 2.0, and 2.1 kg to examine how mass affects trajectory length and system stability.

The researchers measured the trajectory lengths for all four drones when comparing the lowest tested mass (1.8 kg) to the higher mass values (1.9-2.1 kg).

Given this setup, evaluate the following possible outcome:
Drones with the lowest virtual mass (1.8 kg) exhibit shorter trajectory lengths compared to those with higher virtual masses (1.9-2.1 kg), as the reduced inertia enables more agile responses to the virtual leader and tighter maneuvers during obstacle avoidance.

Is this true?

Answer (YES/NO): NO